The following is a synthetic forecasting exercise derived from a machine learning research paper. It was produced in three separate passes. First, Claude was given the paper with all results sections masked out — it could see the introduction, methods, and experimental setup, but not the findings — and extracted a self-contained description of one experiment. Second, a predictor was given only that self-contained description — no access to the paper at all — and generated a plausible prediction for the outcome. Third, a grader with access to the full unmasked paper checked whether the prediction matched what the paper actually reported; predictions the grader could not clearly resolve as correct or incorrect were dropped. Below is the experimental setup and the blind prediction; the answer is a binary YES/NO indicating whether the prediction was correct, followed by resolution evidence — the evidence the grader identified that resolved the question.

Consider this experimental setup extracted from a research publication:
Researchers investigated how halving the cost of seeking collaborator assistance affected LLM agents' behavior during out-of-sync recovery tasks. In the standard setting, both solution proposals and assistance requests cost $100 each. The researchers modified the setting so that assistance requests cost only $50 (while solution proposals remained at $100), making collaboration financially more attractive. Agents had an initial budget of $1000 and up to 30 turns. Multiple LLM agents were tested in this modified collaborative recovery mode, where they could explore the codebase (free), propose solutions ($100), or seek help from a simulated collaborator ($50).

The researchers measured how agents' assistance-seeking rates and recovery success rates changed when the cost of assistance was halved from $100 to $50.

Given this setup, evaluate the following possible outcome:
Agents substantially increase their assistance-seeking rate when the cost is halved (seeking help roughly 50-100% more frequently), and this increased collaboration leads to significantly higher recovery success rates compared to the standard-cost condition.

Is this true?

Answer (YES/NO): NO